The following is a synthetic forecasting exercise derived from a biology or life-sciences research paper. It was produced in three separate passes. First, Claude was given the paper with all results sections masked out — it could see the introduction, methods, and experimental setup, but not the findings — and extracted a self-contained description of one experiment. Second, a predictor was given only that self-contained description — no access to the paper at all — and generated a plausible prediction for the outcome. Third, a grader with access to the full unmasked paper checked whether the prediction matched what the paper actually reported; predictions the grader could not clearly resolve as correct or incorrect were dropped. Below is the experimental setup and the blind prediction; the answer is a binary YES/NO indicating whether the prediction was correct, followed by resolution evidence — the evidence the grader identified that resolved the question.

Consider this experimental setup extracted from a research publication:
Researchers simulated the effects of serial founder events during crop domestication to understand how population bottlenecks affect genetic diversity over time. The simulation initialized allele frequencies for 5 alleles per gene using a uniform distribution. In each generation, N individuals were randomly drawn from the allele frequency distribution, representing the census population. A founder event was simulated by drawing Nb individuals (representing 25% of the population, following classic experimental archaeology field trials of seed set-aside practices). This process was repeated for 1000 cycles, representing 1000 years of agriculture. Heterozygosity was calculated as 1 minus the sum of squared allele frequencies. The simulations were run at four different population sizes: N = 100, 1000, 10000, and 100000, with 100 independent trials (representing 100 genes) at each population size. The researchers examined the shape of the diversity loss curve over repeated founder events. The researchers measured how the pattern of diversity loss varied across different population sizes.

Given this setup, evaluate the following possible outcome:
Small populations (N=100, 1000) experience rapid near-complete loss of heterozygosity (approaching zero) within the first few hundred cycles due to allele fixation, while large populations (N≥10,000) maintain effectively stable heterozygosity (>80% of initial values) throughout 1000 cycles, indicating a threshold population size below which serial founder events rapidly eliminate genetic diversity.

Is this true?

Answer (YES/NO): NO